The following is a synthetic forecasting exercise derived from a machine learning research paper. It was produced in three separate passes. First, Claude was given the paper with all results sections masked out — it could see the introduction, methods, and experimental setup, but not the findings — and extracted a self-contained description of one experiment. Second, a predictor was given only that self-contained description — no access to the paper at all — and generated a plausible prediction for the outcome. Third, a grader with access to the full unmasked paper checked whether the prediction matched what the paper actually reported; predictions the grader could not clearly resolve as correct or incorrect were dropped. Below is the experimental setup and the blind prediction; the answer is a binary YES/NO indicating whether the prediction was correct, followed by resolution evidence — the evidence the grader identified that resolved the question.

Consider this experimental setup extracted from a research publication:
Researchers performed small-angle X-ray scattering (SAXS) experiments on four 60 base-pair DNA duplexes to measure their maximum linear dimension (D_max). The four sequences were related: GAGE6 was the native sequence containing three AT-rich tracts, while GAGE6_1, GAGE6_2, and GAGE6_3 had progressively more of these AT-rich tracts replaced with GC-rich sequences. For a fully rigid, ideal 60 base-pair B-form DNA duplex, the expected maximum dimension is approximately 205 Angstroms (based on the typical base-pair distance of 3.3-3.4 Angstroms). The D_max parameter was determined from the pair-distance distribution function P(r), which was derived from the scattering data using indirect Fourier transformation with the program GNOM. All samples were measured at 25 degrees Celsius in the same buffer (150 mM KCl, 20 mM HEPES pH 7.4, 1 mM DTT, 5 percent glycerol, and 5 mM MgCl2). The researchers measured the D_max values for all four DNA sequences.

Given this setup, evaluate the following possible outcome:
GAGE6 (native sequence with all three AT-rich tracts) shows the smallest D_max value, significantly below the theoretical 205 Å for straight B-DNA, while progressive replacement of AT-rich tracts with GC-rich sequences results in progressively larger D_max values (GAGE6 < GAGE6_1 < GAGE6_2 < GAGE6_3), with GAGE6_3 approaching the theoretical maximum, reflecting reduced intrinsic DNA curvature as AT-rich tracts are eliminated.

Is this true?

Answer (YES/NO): NO